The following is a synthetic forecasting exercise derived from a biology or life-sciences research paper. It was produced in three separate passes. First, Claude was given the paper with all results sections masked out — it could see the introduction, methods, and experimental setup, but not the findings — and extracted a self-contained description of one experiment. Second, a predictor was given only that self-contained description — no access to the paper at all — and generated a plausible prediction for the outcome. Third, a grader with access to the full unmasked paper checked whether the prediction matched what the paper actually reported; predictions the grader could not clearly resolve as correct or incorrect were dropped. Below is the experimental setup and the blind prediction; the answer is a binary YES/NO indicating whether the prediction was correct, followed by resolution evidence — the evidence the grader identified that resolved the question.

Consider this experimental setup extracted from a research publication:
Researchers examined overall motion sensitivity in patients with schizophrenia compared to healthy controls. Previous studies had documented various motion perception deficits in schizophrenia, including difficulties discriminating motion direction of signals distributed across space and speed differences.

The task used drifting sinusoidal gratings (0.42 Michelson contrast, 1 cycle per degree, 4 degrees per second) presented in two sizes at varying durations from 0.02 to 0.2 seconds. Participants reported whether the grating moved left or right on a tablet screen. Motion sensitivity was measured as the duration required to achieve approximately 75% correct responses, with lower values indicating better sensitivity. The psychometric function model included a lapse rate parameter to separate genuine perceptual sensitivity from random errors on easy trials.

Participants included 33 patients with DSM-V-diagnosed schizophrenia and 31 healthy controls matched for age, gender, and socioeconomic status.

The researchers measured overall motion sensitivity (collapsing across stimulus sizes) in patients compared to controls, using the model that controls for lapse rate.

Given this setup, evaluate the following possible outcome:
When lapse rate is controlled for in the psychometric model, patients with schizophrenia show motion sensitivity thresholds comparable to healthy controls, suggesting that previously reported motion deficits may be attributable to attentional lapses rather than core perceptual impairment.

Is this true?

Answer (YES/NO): NO